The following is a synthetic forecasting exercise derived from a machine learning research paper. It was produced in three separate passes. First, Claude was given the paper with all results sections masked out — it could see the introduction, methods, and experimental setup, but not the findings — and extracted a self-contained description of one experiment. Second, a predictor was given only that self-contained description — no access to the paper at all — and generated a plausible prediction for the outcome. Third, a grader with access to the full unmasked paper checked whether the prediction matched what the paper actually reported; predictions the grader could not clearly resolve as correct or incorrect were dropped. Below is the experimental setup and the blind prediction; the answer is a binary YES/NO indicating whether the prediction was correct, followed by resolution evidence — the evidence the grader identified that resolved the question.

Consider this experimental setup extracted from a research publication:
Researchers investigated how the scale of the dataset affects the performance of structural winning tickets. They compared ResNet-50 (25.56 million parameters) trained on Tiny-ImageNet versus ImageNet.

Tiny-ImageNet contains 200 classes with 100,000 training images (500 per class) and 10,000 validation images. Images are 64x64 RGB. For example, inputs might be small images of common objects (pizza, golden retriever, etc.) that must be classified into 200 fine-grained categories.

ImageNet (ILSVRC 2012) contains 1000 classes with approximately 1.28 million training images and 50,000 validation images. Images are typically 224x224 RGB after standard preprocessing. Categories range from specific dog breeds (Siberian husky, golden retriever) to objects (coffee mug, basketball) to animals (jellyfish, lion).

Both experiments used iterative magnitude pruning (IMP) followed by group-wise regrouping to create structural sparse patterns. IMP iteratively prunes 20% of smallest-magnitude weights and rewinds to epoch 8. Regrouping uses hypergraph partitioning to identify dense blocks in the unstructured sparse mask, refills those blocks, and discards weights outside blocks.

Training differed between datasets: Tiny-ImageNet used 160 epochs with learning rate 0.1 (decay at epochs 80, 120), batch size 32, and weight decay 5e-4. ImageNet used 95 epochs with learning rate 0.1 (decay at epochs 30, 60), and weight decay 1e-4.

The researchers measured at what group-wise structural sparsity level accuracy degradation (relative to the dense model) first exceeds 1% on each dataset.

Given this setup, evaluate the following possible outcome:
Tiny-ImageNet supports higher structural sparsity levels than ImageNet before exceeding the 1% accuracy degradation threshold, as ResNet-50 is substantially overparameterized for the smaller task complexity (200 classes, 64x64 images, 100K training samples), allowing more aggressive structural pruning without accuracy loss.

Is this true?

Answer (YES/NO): YES